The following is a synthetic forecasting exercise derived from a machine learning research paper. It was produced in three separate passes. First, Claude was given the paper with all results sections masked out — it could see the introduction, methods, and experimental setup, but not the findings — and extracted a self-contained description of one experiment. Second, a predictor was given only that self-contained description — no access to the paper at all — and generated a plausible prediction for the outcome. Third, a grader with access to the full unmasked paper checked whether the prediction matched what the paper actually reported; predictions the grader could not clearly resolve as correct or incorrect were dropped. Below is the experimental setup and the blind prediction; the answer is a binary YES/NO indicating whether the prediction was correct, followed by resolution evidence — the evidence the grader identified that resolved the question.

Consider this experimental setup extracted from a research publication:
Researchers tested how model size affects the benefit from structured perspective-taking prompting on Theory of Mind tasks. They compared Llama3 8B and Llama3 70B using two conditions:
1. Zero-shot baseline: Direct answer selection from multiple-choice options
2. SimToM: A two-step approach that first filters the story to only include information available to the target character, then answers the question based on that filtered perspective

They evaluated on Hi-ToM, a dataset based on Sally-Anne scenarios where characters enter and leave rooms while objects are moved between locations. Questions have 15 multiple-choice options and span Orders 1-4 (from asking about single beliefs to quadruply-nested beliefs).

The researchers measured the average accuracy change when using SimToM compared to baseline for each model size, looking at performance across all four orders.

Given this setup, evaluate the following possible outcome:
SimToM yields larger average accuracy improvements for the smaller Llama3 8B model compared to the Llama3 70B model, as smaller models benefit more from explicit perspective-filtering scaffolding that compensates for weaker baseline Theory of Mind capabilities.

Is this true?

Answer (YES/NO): NO